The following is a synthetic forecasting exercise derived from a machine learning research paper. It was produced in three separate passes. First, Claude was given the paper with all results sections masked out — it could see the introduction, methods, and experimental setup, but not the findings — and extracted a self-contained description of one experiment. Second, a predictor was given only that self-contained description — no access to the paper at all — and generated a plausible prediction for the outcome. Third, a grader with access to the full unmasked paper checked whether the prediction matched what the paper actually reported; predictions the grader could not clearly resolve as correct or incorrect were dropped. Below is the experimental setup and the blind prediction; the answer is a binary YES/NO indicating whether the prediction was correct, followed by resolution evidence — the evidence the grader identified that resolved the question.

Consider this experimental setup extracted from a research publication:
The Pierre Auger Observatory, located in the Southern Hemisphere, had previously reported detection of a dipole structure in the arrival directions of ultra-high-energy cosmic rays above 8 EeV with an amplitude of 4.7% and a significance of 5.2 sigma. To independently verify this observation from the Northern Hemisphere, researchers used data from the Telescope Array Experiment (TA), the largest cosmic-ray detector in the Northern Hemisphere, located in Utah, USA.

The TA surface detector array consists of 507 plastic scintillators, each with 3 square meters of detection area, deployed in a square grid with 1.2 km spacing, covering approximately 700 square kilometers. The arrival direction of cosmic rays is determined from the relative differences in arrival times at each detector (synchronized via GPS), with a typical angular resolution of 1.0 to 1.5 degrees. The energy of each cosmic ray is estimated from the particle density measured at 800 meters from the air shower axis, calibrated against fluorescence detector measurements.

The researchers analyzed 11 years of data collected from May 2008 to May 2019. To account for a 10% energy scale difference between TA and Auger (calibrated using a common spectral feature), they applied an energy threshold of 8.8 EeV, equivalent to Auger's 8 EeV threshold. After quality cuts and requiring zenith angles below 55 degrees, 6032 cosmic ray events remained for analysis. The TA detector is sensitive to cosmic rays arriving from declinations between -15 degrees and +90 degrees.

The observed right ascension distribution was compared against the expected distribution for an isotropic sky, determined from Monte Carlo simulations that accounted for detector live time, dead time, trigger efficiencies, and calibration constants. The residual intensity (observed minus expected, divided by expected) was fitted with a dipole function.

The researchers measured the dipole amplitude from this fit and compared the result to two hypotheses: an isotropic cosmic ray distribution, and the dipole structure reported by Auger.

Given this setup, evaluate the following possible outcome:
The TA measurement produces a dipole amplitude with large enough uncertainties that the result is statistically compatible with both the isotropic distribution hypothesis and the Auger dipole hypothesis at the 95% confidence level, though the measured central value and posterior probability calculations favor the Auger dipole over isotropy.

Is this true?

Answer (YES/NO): NO